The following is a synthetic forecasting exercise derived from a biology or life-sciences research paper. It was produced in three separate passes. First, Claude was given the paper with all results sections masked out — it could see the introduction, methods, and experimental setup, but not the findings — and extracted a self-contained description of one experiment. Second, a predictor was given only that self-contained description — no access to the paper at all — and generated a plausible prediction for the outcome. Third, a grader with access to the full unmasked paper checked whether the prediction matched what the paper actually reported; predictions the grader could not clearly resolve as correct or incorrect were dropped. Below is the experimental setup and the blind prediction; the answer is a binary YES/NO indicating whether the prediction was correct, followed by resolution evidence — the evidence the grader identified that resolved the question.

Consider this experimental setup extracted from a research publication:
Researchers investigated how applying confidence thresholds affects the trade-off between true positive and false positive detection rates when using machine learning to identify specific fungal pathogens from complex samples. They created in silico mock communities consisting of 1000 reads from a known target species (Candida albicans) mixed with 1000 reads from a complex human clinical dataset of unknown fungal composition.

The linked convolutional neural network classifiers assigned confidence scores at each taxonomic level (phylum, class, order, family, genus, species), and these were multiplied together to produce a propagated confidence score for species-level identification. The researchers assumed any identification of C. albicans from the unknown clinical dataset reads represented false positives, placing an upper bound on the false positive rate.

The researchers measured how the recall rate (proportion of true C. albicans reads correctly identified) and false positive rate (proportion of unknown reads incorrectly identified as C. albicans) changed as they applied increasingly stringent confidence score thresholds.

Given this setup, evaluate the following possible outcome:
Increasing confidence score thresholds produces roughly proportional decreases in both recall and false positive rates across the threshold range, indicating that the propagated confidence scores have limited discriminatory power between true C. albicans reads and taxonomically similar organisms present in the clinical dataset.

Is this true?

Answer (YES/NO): NO